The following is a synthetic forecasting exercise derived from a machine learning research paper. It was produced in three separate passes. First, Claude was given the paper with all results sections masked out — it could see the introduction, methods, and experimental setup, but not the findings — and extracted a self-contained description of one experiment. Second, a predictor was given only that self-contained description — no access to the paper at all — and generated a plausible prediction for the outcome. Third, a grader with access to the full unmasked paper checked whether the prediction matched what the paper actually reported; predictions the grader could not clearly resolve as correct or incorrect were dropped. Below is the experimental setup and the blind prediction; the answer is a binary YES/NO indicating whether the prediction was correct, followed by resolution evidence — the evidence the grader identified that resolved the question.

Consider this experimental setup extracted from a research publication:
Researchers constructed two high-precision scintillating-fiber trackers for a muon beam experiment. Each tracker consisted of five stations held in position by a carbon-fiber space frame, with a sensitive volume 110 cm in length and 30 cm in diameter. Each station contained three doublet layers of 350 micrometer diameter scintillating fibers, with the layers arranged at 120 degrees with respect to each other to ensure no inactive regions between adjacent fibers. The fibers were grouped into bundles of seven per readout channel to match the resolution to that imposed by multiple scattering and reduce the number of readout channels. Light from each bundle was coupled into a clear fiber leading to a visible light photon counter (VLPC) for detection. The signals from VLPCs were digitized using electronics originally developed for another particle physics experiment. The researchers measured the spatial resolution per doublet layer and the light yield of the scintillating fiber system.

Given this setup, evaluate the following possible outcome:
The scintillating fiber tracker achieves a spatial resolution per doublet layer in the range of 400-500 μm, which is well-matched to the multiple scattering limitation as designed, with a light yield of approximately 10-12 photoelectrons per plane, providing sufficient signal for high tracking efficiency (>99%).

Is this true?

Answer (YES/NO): NO